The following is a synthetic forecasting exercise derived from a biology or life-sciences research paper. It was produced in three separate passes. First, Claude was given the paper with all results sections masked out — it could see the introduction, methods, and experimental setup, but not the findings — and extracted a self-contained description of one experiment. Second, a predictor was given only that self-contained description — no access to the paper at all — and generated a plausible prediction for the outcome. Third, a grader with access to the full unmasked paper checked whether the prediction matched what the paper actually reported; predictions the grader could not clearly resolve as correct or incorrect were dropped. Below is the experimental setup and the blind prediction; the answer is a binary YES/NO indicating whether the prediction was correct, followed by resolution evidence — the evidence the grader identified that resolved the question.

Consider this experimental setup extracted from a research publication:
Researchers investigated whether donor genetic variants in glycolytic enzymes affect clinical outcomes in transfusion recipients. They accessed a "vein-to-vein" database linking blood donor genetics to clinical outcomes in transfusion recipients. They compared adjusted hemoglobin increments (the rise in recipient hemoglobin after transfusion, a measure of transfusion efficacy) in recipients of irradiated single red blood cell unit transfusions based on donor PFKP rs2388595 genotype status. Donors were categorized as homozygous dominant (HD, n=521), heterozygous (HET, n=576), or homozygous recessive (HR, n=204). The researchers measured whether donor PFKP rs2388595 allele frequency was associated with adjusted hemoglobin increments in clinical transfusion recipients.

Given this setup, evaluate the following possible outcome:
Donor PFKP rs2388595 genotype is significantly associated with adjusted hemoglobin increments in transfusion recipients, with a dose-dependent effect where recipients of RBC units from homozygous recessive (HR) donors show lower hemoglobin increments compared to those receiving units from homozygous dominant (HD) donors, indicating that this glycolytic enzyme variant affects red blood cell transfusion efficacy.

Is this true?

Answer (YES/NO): YES